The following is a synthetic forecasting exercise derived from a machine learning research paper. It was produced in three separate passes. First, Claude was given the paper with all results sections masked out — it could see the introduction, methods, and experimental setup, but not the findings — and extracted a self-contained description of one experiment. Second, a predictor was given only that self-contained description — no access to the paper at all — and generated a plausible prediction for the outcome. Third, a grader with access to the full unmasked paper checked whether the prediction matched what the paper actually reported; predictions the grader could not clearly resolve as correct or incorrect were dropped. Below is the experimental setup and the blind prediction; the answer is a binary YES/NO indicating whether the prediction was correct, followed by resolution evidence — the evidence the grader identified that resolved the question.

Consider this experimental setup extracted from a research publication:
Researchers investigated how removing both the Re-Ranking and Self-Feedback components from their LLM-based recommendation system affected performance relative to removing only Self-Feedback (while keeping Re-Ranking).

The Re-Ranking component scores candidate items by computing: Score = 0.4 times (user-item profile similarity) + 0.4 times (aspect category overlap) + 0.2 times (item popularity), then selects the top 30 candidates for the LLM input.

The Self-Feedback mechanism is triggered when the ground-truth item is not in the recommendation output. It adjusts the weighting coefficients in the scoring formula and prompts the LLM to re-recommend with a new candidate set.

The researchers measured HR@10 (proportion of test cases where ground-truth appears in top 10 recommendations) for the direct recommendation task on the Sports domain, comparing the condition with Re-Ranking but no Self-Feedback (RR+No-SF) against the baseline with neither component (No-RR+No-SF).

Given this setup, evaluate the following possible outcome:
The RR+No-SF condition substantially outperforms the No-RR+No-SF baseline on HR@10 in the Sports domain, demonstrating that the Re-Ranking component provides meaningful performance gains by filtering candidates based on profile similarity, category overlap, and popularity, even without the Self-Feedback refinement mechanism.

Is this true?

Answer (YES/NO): YES